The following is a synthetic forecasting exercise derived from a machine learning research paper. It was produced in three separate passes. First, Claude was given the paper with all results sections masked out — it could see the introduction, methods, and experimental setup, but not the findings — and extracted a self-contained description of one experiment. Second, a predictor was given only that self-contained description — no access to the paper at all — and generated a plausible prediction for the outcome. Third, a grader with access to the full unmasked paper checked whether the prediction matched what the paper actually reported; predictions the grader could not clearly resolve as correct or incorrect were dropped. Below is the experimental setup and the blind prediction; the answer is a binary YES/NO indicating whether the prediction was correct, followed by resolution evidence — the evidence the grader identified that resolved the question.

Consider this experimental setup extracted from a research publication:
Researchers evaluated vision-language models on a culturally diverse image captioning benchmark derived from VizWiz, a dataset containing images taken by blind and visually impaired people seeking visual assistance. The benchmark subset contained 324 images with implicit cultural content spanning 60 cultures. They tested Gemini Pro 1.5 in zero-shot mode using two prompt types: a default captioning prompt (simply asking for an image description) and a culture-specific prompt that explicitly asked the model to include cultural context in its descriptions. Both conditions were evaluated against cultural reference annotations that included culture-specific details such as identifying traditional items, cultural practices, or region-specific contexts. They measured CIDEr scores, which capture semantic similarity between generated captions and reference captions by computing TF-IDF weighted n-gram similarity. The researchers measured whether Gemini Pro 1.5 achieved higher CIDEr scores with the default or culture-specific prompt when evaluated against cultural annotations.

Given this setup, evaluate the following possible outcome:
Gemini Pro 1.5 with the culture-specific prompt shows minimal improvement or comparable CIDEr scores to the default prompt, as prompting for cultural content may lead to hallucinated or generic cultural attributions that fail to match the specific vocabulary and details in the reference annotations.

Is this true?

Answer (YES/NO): NO